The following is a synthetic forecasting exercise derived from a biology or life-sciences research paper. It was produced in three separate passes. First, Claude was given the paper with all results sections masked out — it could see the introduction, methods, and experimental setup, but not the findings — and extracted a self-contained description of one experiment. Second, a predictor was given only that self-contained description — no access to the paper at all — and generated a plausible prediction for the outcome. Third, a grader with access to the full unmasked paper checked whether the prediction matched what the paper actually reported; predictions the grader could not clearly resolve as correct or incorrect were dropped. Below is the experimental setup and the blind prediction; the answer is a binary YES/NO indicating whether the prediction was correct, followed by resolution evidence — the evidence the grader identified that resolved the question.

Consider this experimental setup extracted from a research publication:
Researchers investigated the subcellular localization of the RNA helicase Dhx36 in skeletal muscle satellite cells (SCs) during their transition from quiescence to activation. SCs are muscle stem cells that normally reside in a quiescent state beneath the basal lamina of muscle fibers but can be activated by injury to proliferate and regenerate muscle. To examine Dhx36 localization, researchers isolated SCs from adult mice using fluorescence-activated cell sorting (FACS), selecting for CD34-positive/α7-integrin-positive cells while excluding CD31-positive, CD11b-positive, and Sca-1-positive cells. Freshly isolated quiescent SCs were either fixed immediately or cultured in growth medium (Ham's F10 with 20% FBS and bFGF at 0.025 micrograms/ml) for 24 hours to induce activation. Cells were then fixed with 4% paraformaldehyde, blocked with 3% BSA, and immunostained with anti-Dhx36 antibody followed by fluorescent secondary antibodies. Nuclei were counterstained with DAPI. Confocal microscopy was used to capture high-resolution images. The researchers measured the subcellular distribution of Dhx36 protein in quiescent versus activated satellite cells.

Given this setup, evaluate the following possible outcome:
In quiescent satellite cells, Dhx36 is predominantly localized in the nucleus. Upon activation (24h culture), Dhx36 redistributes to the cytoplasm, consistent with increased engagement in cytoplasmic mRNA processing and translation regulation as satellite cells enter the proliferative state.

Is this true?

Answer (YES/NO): NO